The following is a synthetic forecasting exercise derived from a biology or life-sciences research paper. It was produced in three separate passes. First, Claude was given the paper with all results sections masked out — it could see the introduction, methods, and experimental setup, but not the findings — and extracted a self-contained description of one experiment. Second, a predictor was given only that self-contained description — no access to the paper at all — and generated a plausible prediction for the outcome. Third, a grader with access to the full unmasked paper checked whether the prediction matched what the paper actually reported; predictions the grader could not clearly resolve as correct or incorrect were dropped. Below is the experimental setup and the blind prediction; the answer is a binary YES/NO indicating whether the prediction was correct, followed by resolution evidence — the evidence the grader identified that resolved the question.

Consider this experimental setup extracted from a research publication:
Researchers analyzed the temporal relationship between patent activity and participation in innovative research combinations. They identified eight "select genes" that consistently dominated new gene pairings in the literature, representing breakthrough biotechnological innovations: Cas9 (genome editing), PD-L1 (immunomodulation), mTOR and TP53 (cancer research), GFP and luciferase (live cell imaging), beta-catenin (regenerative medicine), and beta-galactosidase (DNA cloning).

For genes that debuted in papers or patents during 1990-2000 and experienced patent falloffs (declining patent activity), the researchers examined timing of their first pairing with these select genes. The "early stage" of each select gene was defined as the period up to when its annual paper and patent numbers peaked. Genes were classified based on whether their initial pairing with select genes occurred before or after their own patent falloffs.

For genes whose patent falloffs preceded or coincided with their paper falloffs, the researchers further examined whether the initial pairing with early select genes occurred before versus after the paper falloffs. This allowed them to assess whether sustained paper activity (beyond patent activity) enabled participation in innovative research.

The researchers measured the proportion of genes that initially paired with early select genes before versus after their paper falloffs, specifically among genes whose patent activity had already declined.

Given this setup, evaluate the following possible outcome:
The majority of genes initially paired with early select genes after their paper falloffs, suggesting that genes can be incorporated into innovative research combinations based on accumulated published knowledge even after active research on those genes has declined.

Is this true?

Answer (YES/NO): NO